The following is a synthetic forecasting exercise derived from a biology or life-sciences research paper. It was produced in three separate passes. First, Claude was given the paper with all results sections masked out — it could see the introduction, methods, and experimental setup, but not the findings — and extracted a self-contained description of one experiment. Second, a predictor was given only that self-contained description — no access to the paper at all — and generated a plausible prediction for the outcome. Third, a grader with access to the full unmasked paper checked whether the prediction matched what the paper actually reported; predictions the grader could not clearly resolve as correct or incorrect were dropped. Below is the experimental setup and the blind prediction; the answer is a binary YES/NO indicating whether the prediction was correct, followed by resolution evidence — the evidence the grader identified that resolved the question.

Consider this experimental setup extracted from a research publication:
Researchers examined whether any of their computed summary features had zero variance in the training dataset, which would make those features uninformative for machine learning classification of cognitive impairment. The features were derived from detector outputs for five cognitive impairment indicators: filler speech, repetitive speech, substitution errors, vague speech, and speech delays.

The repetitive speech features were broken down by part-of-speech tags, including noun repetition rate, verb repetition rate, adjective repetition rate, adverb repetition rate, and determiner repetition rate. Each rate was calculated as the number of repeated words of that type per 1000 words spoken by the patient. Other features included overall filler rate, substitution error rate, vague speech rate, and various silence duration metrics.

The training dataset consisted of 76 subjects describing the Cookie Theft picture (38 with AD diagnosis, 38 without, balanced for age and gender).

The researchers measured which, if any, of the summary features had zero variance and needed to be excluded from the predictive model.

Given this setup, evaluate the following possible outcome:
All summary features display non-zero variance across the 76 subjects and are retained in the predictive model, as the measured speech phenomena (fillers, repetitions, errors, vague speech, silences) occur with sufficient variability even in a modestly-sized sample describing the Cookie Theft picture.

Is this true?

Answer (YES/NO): NO